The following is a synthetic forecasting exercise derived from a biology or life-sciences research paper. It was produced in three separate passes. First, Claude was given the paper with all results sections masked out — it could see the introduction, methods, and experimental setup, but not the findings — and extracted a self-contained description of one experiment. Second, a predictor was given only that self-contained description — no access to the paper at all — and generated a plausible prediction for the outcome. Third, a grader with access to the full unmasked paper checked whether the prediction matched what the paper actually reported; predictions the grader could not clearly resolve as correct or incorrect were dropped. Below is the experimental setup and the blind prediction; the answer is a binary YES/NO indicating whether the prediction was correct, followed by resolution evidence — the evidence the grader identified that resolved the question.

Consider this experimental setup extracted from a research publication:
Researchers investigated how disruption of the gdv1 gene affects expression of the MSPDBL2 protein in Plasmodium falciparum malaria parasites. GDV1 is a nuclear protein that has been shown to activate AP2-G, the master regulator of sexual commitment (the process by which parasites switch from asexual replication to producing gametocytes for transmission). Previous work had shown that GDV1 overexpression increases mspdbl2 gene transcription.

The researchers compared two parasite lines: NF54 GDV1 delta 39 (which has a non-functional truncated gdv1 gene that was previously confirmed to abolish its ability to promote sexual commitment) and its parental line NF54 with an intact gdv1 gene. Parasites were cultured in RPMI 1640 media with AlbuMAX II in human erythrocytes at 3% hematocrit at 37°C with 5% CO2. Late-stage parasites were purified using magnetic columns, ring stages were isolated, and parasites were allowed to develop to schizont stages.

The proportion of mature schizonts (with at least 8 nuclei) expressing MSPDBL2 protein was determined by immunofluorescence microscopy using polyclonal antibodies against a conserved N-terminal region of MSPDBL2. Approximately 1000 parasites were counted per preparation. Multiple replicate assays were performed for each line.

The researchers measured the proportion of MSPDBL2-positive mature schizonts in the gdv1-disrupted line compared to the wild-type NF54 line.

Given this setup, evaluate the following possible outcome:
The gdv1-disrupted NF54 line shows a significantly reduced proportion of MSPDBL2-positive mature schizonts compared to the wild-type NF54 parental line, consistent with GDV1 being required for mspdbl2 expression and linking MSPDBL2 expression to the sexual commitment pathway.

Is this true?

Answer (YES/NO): NO